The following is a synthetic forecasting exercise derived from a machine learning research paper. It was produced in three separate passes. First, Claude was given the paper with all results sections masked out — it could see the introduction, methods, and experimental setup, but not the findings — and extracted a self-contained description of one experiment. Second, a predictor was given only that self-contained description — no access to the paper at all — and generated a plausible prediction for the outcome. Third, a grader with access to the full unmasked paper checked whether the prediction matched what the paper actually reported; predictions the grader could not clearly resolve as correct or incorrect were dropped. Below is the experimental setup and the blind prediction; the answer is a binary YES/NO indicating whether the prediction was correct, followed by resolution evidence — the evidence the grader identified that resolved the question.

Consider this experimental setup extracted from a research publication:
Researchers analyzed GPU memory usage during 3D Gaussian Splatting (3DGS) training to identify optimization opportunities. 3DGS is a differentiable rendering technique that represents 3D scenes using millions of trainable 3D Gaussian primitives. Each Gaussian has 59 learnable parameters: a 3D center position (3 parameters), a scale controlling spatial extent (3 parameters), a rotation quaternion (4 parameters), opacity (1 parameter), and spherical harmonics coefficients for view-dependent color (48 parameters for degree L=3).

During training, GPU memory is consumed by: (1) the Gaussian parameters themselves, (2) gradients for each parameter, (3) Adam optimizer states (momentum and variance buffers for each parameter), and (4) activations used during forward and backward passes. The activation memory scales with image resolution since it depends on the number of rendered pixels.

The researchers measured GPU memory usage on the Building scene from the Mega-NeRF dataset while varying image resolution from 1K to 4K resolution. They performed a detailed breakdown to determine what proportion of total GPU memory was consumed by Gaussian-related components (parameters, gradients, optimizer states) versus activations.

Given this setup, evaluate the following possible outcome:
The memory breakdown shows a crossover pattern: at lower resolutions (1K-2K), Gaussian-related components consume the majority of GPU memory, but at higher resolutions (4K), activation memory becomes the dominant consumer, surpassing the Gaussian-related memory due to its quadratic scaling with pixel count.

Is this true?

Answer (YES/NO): NO